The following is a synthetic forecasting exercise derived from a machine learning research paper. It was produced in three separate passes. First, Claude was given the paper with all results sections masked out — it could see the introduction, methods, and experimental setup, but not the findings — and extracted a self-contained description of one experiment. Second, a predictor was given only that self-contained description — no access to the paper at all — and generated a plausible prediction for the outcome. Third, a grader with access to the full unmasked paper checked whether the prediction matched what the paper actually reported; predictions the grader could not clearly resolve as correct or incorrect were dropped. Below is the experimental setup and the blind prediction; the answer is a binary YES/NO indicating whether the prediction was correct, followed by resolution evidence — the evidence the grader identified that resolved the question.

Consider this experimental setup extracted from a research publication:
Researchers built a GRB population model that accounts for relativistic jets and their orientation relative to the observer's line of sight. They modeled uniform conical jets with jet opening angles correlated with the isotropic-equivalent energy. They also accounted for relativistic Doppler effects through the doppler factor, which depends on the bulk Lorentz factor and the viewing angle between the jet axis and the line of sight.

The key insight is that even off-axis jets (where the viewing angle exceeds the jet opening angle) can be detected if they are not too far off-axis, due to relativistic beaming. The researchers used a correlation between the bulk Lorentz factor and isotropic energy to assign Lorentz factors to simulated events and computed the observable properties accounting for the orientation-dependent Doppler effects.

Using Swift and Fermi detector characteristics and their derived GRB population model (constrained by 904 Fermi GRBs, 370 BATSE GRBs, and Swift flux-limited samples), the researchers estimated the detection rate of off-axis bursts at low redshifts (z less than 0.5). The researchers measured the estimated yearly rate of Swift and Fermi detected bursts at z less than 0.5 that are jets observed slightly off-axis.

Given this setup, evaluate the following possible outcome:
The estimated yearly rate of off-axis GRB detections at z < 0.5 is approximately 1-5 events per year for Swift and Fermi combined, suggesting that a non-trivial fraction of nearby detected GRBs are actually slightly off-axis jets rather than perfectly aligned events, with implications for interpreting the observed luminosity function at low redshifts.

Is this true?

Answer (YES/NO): NO